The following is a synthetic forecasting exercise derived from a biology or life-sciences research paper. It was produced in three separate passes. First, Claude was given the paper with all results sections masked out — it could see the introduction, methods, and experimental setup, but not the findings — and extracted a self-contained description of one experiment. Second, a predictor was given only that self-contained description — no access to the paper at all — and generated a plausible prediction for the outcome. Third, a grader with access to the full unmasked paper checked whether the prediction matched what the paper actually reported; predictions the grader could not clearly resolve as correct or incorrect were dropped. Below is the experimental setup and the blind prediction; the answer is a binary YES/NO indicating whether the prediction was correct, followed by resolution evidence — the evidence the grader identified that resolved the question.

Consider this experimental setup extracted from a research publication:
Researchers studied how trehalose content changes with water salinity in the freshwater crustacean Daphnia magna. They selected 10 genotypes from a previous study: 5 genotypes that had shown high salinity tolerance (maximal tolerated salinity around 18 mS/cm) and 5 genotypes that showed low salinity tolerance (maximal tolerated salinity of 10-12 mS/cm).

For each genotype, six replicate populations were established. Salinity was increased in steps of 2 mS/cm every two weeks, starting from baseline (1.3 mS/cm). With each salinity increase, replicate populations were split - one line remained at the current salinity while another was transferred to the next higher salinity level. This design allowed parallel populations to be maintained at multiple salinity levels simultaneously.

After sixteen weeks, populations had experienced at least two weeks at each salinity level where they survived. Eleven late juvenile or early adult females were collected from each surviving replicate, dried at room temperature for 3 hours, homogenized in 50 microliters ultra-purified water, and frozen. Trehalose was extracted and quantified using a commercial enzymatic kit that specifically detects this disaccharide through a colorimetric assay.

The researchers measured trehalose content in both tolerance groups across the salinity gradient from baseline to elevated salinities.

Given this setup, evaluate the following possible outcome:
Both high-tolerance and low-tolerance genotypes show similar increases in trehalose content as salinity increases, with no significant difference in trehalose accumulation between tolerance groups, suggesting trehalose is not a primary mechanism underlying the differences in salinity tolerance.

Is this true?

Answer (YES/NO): NO